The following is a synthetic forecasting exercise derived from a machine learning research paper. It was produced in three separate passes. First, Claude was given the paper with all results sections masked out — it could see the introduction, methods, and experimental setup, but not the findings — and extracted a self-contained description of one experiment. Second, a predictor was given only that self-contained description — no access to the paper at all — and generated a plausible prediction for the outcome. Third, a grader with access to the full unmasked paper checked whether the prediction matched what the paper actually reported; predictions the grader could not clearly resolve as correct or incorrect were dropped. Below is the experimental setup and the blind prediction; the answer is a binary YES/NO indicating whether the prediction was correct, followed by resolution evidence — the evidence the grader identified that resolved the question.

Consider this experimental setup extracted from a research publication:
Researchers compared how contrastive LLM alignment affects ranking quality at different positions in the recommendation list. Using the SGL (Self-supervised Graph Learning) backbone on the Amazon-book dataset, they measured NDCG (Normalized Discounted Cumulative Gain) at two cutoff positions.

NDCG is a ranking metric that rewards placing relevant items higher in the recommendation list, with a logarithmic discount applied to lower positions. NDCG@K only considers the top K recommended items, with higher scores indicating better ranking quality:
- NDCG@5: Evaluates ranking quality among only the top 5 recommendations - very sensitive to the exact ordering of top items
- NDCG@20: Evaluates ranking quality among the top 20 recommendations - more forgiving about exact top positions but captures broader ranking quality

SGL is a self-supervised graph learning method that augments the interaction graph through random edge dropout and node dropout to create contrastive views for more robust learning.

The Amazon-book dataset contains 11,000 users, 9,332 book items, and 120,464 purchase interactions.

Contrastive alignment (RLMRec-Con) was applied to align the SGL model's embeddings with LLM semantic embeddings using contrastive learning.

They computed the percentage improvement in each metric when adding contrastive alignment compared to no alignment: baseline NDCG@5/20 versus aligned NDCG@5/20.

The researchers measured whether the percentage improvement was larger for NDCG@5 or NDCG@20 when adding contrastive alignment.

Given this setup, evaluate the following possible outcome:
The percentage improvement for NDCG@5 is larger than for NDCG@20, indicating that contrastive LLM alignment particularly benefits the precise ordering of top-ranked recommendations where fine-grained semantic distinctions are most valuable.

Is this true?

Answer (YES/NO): NO